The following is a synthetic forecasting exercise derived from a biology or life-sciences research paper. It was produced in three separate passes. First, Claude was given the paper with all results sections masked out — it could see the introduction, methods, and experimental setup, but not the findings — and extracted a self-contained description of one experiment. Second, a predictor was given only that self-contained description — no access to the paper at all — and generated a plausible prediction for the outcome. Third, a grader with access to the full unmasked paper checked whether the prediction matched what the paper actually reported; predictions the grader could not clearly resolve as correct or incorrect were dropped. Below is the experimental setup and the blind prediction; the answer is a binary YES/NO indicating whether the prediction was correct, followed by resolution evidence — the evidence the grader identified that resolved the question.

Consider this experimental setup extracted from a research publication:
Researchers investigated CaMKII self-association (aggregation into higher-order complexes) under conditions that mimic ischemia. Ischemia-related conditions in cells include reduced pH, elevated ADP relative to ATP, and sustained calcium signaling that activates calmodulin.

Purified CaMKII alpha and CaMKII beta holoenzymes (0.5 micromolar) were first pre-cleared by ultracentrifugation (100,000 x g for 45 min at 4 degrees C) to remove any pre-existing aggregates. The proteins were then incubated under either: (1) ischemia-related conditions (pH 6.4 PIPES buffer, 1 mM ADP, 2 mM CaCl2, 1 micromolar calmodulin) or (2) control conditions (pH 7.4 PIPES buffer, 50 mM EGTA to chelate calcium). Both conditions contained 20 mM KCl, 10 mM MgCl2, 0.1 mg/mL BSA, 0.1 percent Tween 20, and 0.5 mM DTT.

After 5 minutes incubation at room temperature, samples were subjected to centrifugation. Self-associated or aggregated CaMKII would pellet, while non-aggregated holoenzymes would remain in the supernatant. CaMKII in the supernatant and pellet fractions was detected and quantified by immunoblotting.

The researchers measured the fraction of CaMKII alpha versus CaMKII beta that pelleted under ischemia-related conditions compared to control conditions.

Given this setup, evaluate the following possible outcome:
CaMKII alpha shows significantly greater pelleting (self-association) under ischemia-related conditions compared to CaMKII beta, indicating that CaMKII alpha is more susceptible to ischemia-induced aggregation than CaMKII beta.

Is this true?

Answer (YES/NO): YES